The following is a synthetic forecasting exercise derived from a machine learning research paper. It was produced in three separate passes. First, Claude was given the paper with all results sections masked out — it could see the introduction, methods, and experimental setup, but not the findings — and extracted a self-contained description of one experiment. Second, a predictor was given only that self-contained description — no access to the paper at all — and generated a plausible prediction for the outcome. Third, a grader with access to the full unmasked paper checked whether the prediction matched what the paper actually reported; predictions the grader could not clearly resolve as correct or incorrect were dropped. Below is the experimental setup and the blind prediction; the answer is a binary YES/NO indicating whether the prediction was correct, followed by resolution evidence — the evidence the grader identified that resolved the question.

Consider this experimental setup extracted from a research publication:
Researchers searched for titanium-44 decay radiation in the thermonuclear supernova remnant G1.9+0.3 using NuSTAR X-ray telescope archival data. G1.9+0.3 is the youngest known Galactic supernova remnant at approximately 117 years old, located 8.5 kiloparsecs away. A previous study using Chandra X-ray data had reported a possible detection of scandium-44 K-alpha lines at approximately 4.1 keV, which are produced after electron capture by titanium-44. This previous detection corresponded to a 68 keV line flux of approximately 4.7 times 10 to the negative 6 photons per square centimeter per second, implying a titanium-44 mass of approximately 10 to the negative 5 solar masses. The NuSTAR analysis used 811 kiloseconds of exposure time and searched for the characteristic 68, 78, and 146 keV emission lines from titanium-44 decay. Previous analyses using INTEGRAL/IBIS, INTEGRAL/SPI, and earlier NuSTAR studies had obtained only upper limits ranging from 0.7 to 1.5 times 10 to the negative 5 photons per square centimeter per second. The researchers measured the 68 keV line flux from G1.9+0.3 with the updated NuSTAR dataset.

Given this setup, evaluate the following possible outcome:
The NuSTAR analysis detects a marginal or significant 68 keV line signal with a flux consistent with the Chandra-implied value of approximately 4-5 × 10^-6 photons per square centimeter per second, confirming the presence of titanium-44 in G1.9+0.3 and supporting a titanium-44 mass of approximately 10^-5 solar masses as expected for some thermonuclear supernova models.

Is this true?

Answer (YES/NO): NO